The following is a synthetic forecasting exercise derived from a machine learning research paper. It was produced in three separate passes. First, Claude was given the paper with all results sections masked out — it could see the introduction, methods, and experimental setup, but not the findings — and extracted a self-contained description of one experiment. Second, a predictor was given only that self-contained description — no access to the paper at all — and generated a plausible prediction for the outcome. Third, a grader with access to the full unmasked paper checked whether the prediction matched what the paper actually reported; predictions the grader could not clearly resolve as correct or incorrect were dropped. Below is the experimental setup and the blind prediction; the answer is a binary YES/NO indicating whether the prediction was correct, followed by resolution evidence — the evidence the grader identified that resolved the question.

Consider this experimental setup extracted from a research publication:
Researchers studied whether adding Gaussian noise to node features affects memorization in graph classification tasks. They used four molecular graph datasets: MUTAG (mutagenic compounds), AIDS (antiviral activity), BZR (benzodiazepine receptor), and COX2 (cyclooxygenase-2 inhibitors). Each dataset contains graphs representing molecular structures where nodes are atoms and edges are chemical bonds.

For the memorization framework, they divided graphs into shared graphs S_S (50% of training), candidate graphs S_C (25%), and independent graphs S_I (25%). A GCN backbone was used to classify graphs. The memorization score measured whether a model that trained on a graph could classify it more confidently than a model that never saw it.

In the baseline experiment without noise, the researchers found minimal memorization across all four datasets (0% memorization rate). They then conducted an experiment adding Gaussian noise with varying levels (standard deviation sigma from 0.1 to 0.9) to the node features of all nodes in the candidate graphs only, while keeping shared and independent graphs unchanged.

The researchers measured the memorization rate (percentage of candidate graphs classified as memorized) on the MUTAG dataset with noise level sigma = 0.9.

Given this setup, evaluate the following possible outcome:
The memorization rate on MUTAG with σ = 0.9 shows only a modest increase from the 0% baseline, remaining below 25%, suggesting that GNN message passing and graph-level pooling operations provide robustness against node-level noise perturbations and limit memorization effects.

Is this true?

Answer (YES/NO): NO